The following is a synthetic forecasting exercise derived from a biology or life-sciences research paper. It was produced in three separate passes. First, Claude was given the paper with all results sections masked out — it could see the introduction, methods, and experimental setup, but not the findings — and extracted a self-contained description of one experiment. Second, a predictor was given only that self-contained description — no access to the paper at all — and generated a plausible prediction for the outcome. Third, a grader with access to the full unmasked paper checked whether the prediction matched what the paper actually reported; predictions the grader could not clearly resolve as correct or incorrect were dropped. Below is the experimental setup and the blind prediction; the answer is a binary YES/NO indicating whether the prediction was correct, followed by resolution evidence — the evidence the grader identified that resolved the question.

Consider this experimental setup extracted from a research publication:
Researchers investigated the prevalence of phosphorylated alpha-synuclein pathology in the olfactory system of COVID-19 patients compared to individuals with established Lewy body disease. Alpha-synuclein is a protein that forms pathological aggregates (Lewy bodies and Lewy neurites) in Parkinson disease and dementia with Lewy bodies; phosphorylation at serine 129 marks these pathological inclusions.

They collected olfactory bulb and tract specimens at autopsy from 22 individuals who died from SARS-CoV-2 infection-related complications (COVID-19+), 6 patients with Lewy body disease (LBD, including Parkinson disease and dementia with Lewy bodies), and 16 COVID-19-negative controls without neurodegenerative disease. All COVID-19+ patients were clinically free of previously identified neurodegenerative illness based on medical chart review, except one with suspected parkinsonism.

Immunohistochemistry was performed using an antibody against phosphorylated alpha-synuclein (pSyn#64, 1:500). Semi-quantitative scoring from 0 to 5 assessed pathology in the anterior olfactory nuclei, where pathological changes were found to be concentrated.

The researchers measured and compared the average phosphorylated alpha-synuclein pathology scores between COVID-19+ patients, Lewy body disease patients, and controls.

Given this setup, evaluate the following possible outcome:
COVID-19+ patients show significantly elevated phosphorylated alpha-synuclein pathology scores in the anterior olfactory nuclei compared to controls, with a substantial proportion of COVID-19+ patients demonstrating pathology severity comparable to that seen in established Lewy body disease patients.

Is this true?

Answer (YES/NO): NO